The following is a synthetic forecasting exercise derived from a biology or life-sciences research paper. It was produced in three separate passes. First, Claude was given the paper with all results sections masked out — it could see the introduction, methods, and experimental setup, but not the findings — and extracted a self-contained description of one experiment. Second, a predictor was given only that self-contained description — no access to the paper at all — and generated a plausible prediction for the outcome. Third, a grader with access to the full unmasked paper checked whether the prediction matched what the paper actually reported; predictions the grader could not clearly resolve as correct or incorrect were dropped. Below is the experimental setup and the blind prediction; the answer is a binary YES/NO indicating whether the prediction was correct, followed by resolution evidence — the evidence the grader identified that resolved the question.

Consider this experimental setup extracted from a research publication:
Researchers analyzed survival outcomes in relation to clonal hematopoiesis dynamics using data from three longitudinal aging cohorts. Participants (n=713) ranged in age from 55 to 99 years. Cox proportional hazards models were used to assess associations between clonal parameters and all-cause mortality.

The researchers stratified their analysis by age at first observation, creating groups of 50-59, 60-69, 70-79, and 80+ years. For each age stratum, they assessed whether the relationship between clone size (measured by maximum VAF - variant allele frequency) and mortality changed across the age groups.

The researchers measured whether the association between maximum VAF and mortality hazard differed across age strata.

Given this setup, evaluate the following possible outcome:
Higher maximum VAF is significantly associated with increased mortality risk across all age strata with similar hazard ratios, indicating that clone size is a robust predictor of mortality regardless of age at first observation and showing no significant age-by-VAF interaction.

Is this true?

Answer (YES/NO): NO